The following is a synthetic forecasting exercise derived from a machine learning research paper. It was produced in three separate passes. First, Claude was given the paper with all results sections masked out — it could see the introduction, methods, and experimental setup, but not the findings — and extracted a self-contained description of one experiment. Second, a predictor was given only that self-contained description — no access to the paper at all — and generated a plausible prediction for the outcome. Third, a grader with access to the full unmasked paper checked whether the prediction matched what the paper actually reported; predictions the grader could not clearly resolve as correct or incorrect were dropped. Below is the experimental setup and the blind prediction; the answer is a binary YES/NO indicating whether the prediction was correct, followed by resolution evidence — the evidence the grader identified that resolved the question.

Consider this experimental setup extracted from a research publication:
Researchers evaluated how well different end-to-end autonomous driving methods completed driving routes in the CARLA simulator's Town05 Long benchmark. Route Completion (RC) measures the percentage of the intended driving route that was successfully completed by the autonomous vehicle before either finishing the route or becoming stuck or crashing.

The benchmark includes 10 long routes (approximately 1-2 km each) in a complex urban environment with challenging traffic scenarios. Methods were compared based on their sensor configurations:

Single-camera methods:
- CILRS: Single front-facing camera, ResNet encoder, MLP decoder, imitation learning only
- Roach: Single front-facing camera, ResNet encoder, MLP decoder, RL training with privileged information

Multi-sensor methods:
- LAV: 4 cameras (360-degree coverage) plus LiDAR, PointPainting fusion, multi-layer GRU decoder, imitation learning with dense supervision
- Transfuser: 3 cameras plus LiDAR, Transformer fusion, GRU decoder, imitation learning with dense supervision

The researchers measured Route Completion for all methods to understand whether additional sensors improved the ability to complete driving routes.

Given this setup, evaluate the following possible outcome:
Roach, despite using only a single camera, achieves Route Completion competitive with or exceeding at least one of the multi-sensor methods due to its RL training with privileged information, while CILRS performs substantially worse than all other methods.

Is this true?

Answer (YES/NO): YES